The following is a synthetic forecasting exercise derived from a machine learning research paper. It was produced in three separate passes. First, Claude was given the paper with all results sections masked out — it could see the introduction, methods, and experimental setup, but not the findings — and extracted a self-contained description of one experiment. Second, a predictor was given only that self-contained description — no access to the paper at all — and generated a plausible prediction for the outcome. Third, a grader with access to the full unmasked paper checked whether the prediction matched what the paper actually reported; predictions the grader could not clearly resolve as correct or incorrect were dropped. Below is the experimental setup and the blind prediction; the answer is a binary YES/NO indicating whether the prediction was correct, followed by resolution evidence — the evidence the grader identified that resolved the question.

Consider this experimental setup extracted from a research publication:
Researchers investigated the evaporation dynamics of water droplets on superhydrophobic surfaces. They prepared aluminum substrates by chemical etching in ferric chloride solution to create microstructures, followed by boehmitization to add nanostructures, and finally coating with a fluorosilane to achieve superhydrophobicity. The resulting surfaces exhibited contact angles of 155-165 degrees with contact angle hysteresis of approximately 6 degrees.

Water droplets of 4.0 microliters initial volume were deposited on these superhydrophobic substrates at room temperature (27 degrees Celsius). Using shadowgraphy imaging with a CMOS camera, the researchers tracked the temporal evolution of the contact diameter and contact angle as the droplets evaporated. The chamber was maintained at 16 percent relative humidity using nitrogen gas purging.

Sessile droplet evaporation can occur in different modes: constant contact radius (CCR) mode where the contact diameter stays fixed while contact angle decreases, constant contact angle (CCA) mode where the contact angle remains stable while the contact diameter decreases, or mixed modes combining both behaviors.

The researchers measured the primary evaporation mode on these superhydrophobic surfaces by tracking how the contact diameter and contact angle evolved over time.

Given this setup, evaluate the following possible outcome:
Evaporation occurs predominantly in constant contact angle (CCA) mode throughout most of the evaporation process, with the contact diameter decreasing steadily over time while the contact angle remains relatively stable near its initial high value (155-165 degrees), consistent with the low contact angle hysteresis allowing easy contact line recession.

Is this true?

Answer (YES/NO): NO